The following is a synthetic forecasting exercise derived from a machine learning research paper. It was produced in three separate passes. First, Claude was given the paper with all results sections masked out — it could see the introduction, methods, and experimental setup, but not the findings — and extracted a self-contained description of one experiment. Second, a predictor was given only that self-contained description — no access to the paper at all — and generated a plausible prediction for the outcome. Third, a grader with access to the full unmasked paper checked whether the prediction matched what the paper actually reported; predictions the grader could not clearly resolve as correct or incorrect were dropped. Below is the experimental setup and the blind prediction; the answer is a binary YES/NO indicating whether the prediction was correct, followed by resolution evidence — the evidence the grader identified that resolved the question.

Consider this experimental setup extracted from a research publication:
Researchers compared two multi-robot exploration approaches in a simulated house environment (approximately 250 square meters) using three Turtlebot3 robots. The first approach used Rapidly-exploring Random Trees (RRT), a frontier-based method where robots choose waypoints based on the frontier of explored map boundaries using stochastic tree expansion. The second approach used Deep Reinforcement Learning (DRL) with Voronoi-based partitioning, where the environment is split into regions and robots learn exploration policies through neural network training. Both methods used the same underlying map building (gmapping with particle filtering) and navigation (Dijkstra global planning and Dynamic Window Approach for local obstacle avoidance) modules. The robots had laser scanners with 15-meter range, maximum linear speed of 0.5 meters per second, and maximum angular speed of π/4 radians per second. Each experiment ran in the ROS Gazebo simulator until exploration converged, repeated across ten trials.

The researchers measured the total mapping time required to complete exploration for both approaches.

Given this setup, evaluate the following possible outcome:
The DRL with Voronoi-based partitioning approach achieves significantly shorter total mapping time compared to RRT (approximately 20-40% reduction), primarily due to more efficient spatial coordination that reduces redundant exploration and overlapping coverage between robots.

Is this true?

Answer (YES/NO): YES